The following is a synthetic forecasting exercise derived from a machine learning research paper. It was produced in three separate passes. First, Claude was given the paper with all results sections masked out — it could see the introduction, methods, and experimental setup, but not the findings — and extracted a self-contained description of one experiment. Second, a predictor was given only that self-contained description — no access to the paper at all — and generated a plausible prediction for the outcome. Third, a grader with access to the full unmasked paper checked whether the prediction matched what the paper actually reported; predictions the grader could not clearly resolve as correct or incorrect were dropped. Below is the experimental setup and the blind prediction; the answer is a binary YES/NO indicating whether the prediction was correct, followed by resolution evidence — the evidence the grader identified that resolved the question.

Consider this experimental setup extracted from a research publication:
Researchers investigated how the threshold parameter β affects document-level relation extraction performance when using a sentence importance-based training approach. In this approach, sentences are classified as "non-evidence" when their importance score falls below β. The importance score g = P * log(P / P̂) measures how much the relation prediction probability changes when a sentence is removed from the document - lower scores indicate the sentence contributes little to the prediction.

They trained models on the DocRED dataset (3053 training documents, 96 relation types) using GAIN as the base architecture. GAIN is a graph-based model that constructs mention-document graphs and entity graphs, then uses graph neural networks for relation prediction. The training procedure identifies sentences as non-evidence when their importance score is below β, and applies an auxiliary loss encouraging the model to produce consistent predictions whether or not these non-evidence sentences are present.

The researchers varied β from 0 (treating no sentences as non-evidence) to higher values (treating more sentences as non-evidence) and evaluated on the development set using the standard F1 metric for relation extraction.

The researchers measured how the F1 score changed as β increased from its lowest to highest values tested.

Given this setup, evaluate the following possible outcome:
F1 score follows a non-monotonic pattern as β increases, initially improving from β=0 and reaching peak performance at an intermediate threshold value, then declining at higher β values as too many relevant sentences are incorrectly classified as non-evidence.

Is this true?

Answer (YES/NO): YES